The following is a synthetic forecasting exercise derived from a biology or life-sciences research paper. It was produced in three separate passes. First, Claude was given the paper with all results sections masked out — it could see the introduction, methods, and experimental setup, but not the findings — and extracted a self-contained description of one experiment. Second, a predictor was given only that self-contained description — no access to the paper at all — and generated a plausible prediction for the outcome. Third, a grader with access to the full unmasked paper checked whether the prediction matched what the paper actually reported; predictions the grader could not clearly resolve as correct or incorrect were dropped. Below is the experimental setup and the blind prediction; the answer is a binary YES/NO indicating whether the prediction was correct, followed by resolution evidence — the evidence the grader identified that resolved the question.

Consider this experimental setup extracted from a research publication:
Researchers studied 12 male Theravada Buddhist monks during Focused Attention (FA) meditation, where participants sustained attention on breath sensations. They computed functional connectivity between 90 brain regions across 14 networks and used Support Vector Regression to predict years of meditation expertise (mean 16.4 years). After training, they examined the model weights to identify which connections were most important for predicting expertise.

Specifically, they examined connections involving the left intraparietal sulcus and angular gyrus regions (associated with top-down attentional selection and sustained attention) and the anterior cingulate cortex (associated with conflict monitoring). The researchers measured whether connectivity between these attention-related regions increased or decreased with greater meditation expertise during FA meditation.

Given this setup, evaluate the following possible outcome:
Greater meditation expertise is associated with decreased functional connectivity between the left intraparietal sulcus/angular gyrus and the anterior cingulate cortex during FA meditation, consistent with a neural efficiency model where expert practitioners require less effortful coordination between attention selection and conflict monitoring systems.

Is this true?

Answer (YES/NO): NO